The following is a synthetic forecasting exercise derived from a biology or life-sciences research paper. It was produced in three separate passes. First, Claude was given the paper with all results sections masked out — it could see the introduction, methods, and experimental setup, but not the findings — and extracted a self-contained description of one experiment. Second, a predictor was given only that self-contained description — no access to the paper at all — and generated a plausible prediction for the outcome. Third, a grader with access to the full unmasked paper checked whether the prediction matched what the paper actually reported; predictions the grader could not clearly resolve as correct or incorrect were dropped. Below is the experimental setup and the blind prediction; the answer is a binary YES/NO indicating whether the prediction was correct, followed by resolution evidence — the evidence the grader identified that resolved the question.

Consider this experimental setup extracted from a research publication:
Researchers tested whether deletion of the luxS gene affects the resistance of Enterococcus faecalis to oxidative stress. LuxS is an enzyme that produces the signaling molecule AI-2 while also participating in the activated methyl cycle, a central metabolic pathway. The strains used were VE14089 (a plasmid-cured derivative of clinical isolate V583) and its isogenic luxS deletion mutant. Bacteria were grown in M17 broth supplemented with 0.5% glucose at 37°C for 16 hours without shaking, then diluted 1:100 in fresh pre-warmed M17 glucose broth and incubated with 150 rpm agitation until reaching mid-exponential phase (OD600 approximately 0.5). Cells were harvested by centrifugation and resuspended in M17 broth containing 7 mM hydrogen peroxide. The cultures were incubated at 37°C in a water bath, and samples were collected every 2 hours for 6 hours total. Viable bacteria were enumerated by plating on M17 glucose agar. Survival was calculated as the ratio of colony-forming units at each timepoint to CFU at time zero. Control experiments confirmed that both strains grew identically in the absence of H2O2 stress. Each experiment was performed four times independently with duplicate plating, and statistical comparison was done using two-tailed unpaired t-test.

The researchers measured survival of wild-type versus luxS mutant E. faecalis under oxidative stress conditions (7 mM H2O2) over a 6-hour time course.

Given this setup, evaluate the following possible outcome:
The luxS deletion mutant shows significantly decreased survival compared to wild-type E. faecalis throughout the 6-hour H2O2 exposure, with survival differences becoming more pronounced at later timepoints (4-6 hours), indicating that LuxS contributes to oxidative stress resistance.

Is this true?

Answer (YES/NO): NO